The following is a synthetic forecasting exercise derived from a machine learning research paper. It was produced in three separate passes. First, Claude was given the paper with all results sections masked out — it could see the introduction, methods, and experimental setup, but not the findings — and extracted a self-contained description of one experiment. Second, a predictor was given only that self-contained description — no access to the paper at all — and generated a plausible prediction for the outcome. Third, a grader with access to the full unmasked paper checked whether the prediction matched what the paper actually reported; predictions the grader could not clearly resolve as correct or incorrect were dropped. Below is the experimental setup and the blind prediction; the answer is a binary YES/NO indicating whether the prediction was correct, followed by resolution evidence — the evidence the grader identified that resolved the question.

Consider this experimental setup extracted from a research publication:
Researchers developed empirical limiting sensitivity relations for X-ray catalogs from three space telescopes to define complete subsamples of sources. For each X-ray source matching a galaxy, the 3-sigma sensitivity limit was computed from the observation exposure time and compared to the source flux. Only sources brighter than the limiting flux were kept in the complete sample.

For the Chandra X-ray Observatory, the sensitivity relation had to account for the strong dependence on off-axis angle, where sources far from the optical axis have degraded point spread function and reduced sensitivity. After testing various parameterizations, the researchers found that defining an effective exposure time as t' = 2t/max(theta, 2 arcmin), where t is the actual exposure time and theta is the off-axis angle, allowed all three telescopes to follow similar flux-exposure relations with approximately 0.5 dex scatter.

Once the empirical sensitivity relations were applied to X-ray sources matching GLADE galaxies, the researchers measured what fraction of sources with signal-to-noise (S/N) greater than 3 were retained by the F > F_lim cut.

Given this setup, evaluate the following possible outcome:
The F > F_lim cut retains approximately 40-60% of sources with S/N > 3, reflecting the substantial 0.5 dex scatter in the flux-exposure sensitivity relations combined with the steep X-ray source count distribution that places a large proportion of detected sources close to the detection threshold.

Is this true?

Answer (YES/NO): NO